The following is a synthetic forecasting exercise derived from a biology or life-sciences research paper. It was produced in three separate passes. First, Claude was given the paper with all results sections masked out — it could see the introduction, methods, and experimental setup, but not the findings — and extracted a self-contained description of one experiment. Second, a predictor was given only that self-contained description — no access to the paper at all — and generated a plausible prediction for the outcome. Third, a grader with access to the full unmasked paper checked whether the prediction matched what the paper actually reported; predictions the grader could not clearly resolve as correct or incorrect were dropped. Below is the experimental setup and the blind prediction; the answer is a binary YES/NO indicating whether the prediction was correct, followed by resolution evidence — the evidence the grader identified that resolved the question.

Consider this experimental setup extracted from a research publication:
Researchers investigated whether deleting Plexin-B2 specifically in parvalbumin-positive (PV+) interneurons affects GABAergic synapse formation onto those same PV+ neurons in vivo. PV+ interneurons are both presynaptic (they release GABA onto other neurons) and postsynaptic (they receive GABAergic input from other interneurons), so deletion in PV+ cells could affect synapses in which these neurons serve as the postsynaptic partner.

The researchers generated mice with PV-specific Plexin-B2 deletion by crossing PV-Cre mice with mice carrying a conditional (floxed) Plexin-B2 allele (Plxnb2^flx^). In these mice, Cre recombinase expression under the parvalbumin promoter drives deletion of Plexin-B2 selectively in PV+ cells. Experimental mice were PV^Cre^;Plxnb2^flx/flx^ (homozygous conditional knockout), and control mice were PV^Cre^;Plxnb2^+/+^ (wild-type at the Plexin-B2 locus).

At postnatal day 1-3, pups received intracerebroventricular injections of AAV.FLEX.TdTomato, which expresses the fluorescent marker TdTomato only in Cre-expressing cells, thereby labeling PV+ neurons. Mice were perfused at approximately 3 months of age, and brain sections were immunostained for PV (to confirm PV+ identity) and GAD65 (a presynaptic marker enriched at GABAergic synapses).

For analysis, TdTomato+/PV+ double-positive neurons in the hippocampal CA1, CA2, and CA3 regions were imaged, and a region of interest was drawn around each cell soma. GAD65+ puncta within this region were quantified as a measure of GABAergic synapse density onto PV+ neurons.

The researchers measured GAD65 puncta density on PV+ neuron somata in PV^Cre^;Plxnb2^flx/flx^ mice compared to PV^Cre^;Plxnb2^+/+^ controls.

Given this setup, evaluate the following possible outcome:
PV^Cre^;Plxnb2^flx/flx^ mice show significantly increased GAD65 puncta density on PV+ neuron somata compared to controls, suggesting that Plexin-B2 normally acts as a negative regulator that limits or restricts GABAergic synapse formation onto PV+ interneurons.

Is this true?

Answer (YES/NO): NO